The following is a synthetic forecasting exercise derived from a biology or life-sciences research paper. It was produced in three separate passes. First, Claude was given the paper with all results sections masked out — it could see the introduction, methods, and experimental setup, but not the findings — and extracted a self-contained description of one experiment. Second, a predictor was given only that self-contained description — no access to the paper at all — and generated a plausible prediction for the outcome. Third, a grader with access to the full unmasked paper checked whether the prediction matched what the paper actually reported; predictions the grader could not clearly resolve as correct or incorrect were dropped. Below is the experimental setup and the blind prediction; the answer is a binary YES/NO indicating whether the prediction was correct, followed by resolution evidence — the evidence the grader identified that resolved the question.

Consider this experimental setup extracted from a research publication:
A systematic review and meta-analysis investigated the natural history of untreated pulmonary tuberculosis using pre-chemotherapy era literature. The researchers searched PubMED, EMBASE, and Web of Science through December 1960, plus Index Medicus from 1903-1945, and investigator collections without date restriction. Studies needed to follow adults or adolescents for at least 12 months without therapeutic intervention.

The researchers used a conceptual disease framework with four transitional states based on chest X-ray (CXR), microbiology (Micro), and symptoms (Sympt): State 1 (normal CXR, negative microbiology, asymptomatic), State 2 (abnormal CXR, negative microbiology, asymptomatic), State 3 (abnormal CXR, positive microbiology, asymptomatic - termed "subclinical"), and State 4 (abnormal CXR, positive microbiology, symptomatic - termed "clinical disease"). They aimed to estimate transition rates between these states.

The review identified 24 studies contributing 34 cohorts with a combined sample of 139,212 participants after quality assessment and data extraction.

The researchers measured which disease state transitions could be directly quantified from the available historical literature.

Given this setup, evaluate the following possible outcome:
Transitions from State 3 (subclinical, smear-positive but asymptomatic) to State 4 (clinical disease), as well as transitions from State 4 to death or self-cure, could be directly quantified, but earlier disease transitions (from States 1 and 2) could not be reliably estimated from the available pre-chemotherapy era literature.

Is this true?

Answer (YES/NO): NO